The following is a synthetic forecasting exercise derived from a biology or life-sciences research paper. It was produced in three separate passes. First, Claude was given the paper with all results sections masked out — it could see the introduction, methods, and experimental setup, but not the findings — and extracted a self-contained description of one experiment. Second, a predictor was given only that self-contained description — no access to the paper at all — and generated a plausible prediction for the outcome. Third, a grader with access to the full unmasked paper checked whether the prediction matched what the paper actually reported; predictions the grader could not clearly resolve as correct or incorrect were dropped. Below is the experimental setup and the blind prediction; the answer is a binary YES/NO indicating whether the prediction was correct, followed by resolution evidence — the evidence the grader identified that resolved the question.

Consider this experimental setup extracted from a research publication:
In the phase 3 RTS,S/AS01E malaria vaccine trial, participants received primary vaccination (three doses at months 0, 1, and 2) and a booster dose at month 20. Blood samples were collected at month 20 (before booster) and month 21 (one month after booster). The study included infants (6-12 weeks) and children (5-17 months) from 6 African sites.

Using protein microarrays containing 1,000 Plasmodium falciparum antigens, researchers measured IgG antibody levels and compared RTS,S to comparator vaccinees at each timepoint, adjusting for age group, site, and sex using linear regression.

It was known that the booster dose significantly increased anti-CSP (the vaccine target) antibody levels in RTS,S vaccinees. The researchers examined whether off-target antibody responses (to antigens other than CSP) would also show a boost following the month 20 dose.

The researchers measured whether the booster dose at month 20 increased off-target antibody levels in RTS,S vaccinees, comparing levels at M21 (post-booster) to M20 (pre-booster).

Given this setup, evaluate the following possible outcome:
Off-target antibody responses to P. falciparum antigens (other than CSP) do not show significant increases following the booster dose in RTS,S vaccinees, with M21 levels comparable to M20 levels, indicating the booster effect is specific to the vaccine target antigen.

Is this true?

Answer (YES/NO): NO